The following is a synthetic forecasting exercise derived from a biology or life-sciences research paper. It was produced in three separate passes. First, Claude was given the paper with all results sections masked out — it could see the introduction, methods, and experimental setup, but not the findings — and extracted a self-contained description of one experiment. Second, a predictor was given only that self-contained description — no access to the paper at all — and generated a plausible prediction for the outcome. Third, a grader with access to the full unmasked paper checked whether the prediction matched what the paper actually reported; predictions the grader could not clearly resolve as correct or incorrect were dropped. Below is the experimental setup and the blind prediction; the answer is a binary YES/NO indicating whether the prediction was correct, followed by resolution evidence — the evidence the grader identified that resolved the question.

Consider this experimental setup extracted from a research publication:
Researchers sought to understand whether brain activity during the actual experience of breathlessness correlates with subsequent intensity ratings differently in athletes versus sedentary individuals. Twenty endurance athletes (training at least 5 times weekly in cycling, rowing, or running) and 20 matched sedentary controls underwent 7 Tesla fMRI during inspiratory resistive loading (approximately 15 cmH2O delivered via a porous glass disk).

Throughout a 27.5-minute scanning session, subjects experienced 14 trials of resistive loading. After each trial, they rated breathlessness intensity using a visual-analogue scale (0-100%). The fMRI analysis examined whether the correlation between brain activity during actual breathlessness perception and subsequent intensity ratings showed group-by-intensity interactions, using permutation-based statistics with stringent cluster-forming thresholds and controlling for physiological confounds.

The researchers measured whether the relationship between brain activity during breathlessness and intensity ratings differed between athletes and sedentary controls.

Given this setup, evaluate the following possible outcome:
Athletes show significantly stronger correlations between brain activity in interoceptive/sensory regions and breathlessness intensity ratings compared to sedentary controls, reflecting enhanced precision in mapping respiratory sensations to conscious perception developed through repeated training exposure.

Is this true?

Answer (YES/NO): NO